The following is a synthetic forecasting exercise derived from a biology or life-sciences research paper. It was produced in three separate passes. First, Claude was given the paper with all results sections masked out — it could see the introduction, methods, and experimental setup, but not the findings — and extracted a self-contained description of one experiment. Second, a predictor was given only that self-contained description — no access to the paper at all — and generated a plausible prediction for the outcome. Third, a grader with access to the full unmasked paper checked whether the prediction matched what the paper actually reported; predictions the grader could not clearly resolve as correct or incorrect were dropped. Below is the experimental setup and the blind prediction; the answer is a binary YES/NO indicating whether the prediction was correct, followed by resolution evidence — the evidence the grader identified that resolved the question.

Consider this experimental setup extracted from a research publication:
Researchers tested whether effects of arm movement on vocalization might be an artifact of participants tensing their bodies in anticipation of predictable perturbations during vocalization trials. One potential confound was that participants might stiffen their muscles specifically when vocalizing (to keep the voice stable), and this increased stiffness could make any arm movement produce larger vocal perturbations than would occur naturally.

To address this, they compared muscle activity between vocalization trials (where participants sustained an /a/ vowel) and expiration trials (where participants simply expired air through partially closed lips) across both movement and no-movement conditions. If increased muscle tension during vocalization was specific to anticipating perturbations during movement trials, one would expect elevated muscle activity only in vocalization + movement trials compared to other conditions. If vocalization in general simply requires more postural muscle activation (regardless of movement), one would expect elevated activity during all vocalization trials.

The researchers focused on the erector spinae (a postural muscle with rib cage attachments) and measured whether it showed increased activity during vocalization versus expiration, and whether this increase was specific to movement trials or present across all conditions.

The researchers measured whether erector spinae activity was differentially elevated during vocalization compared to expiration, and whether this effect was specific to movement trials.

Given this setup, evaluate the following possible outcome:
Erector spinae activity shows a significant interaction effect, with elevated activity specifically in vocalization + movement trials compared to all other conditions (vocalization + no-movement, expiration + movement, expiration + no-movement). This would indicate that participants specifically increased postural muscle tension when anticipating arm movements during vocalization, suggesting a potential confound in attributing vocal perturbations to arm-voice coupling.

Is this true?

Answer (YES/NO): NO